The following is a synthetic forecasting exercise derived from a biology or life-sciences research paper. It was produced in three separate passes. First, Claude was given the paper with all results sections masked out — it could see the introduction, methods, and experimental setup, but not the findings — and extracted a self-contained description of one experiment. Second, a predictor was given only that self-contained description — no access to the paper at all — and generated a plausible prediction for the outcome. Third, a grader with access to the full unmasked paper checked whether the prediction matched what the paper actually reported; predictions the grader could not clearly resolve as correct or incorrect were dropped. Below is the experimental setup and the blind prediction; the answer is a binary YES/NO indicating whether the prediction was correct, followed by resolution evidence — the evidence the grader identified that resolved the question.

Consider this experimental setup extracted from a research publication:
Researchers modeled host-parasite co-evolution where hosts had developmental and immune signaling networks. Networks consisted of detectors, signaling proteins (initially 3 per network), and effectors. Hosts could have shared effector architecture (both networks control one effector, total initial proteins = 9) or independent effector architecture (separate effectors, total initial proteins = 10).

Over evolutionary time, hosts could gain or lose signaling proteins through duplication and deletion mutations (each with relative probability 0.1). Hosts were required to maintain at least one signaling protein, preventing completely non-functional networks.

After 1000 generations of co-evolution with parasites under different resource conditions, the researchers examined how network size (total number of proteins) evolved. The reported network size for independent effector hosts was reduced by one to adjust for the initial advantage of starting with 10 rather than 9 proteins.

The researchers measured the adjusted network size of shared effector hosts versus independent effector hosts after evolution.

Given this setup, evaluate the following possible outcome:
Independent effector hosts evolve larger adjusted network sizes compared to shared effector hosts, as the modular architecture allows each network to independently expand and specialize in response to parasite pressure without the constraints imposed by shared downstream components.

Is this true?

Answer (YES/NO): YES